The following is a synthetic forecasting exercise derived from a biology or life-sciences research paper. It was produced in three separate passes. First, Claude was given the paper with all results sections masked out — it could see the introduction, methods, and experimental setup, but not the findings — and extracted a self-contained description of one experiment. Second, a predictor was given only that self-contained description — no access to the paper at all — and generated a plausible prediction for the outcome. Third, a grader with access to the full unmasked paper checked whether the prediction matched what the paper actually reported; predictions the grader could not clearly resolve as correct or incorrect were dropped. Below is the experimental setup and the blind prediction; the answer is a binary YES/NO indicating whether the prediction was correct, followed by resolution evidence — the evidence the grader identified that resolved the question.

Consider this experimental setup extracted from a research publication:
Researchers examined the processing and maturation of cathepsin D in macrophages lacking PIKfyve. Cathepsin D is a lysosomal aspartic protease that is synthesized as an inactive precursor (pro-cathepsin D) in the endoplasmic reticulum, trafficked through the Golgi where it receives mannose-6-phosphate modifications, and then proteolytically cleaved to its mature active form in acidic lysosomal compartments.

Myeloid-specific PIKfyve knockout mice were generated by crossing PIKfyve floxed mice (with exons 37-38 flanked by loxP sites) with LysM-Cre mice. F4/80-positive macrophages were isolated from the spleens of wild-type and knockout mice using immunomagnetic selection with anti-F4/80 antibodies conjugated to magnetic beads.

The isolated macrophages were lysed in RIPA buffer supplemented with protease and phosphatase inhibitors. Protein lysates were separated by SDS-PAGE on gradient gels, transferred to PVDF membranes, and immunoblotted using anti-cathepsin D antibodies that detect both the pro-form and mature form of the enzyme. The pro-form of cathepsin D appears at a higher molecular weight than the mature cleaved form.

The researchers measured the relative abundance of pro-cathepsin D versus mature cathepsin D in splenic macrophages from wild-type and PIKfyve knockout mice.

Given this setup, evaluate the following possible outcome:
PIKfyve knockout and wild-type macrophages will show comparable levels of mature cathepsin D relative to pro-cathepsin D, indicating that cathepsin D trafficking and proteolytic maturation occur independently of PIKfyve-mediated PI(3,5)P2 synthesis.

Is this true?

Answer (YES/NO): NO